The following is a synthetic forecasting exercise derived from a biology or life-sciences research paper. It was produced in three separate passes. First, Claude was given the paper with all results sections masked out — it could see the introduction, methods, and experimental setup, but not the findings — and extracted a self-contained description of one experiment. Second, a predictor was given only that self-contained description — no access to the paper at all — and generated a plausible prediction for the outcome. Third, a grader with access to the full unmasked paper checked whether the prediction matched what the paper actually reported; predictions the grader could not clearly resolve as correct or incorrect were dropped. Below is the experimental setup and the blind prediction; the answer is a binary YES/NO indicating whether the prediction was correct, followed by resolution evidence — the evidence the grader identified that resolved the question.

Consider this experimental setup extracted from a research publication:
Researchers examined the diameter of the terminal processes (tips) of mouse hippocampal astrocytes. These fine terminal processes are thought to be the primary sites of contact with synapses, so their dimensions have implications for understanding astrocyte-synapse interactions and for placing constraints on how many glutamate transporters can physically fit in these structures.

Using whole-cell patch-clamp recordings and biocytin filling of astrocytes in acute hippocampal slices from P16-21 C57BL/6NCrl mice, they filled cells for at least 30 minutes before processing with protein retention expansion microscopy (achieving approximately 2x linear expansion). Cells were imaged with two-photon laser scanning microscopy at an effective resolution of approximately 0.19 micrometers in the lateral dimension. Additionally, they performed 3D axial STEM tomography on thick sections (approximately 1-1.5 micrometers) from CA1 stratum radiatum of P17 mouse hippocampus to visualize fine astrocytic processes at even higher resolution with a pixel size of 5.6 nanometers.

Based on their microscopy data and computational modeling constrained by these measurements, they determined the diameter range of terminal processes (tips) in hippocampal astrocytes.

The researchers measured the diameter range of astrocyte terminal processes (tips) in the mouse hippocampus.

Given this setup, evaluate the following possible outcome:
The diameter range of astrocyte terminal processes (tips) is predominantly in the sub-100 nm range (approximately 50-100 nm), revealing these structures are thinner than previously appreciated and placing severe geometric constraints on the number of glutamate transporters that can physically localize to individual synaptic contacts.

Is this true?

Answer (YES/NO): NO